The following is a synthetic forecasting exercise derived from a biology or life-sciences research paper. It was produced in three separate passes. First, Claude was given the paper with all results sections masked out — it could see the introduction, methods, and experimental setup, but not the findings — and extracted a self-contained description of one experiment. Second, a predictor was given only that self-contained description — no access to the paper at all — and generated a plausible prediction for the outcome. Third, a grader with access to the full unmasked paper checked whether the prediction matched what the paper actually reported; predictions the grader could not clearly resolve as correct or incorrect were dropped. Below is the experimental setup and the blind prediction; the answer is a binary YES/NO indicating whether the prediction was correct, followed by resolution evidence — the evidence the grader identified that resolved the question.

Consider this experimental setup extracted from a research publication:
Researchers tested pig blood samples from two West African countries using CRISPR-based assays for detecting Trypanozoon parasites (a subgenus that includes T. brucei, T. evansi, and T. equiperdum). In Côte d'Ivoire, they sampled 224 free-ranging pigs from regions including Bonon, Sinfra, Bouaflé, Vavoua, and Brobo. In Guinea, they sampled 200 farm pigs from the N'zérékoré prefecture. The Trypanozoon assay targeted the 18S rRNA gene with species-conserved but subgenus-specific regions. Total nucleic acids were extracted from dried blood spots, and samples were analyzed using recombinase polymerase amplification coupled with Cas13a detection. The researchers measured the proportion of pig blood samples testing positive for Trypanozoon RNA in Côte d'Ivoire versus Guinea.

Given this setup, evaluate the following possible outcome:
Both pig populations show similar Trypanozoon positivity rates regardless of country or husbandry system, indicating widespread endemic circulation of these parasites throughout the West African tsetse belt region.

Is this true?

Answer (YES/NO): YES